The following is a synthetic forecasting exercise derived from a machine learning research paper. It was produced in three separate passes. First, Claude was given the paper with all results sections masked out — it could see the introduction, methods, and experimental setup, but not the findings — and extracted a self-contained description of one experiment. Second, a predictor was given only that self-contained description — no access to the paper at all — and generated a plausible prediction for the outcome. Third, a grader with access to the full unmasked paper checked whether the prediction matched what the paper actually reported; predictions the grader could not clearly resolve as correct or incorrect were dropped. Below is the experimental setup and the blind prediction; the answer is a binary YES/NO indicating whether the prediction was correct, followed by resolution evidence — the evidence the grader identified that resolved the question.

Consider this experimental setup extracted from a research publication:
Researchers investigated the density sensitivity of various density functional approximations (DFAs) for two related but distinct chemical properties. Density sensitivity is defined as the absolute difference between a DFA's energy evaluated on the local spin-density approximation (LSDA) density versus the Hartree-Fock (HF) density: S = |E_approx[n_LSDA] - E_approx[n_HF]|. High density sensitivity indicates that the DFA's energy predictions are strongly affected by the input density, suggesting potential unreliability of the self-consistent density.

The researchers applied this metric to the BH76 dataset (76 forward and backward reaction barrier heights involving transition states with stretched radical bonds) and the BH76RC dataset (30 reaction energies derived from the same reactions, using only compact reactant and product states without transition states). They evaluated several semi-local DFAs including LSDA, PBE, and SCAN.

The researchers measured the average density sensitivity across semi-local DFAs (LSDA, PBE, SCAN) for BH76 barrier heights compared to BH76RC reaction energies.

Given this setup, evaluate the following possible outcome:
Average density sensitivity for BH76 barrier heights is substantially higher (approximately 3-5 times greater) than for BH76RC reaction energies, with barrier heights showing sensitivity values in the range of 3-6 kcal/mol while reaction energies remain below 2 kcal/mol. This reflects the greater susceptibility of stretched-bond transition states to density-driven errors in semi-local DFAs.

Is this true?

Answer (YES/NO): NO